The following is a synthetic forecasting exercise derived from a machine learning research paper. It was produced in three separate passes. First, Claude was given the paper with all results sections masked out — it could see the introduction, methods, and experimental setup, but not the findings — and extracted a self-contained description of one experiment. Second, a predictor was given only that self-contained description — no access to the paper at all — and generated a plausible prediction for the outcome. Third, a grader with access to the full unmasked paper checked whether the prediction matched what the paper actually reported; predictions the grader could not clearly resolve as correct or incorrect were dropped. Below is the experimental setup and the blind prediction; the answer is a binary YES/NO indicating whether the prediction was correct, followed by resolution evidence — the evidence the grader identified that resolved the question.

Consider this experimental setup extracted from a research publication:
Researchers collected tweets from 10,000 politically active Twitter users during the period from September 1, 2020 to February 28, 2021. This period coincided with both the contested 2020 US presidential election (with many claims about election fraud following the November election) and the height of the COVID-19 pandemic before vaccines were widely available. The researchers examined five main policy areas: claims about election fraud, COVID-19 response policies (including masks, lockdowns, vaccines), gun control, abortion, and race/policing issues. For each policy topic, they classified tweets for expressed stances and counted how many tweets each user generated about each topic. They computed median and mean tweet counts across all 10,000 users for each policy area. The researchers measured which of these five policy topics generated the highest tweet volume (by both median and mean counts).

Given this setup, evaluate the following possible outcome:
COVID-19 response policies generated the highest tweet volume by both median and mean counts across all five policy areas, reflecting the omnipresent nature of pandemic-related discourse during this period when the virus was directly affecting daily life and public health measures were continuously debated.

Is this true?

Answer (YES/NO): YES